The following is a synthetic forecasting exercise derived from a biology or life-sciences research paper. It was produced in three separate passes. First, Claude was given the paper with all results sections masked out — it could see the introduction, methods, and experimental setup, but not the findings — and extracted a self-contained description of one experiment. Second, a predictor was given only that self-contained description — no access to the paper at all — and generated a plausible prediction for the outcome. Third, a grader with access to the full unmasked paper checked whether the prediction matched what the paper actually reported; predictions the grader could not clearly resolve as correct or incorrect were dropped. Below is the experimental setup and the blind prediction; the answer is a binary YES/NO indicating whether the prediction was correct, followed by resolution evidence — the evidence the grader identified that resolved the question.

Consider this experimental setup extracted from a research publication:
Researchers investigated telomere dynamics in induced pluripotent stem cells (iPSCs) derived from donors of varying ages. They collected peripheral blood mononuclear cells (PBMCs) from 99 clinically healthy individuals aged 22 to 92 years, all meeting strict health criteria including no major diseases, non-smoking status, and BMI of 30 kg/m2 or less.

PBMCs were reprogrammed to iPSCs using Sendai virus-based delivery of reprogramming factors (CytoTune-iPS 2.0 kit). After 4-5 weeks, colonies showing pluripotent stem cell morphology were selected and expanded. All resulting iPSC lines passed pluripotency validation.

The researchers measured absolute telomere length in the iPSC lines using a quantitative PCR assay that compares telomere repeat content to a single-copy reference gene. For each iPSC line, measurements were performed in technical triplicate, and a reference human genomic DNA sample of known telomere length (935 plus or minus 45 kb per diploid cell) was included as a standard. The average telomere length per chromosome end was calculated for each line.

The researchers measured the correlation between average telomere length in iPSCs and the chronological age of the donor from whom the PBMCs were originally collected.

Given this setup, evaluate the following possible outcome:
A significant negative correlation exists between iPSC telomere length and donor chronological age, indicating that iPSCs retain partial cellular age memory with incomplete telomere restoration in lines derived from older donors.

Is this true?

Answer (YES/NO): NO